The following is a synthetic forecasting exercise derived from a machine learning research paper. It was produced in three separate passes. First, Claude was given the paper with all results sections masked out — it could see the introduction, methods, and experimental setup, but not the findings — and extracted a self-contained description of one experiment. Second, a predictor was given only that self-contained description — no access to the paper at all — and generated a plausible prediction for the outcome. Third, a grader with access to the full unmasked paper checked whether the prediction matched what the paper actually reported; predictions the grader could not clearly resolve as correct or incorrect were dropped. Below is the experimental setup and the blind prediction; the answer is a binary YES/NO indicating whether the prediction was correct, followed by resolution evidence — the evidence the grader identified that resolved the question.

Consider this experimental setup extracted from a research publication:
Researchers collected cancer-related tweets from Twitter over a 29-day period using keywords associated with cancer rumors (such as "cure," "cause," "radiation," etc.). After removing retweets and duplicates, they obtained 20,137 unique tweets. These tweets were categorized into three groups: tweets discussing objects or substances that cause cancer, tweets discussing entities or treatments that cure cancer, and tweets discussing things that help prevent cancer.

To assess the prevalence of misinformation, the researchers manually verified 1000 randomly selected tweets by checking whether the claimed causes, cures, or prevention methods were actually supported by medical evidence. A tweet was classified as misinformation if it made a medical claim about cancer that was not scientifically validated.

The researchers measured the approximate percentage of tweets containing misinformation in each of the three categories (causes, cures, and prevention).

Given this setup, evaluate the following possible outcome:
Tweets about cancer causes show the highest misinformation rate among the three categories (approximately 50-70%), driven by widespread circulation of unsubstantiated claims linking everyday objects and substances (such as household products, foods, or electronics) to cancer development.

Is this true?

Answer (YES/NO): NO